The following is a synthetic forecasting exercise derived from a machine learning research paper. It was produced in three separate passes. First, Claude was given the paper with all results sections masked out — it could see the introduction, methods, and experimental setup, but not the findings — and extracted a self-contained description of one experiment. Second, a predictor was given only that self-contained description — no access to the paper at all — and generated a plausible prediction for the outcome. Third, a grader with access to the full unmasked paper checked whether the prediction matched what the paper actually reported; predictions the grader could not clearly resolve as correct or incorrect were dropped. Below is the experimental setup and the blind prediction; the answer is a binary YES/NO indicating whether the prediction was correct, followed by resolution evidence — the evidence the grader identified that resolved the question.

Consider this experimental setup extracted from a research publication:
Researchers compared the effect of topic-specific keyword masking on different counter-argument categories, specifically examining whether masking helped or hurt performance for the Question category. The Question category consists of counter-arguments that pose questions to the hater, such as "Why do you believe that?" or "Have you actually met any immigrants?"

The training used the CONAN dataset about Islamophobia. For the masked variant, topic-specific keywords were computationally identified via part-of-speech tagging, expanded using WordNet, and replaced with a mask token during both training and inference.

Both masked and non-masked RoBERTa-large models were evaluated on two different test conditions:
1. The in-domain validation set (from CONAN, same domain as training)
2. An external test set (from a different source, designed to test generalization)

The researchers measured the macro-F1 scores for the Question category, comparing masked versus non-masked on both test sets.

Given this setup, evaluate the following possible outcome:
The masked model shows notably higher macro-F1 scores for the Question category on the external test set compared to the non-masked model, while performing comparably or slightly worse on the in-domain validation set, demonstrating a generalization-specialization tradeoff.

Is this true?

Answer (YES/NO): NO